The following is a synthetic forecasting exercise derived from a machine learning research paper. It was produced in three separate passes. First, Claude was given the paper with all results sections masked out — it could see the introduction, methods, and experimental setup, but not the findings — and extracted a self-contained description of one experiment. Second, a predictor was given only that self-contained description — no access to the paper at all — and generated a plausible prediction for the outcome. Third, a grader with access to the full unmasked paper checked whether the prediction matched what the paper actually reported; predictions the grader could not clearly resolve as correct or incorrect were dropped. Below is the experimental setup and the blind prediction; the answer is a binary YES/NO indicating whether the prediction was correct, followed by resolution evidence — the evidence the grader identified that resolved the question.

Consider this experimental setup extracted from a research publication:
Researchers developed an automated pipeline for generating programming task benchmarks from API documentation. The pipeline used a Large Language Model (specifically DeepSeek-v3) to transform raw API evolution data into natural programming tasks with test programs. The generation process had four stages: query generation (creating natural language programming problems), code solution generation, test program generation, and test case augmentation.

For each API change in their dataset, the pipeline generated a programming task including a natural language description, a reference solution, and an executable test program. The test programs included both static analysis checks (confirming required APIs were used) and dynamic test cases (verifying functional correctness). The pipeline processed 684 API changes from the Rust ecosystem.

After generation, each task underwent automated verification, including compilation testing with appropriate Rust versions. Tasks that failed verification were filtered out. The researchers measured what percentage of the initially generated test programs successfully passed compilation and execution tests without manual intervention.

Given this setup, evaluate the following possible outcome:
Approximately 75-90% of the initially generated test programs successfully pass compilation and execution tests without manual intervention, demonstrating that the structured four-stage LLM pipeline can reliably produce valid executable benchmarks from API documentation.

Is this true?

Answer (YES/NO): YES